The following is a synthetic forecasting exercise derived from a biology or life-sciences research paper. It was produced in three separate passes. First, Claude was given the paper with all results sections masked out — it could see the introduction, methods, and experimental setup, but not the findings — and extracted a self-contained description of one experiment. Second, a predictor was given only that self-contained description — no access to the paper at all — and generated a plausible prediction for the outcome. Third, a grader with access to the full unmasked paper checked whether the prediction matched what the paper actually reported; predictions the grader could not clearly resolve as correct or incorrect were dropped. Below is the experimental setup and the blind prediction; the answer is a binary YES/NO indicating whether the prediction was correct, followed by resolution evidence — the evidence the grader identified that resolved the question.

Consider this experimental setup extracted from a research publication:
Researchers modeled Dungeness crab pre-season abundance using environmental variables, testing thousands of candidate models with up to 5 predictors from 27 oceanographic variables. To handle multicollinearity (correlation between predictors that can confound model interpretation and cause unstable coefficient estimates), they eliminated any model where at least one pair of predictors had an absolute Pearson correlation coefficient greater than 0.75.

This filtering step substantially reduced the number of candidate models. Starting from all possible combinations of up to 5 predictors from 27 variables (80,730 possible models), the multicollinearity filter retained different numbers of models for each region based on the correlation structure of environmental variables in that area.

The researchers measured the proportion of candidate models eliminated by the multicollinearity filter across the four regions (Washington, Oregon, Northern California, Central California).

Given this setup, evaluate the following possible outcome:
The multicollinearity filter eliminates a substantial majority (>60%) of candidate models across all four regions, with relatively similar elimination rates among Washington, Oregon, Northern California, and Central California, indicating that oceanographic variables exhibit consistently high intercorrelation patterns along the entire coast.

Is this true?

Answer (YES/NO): NO